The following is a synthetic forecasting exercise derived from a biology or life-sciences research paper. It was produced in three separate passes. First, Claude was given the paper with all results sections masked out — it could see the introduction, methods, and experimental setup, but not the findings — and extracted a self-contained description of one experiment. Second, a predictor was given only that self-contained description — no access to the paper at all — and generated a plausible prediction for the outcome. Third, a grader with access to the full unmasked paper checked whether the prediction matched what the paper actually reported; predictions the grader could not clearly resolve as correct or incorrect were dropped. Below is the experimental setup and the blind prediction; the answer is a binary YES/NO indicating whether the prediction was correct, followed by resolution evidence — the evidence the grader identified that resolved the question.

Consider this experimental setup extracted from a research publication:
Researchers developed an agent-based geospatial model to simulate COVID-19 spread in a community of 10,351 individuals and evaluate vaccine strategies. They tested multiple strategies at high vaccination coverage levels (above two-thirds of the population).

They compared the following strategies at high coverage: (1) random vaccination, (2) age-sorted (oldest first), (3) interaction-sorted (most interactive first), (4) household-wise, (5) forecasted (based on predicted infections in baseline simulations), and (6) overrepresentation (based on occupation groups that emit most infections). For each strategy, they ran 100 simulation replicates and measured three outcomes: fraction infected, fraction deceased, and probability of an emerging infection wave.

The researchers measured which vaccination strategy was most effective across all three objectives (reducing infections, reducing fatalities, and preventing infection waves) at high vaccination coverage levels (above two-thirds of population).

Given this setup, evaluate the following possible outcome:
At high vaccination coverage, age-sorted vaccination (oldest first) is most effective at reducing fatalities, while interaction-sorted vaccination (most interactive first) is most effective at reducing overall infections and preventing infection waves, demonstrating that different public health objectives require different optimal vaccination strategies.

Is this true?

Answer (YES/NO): NO